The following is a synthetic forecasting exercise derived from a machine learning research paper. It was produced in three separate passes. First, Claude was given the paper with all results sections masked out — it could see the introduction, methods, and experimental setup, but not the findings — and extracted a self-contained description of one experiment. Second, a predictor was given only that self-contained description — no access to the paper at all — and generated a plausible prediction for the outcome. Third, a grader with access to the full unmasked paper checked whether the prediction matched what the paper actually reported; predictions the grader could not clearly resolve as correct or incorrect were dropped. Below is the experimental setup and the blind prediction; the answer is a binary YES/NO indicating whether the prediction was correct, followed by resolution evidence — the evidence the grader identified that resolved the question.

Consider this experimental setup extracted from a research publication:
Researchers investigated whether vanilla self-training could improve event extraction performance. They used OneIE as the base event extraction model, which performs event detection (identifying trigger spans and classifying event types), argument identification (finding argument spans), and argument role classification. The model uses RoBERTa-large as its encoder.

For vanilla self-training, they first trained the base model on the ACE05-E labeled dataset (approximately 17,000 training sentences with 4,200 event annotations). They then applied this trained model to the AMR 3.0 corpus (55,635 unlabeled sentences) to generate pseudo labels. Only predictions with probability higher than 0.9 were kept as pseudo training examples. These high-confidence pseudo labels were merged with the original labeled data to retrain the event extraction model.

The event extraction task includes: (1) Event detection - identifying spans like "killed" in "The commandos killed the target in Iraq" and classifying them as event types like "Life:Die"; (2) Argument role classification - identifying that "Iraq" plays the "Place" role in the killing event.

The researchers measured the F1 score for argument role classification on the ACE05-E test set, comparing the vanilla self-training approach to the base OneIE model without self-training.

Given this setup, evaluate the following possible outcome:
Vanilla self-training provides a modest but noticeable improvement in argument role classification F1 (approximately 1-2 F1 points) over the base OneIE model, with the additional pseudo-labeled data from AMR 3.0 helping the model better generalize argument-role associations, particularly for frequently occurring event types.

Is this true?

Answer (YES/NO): NO